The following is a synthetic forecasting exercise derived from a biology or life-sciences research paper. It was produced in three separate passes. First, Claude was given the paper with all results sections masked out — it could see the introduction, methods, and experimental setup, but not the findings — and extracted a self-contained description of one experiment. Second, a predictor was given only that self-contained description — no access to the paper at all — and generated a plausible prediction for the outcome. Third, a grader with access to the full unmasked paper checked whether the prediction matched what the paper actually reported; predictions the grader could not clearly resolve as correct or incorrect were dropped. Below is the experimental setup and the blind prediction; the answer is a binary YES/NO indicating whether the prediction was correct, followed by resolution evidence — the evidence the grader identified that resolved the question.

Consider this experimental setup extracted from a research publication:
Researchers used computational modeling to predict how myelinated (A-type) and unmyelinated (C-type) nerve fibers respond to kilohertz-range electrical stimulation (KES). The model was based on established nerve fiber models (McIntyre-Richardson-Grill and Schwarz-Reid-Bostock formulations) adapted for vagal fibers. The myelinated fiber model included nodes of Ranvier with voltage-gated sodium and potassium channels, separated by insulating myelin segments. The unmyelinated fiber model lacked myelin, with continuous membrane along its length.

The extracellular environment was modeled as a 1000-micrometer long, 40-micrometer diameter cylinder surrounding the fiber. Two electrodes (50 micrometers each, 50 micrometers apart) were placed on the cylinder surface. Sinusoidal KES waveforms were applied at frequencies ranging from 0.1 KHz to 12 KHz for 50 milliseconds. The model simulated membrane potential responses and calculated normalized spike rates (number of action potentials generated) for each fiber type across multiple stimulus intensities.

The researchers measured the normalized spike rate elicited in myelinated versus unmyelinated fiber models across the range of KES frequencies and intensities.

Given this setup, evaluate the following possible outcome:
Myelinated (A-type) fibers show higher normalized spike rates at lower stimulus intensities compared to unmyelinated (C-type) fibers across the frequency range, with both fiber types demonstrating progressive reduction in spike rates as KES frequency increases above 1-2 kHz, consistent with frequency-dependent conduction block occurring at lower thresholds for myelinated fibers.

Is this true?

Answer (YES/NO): NO